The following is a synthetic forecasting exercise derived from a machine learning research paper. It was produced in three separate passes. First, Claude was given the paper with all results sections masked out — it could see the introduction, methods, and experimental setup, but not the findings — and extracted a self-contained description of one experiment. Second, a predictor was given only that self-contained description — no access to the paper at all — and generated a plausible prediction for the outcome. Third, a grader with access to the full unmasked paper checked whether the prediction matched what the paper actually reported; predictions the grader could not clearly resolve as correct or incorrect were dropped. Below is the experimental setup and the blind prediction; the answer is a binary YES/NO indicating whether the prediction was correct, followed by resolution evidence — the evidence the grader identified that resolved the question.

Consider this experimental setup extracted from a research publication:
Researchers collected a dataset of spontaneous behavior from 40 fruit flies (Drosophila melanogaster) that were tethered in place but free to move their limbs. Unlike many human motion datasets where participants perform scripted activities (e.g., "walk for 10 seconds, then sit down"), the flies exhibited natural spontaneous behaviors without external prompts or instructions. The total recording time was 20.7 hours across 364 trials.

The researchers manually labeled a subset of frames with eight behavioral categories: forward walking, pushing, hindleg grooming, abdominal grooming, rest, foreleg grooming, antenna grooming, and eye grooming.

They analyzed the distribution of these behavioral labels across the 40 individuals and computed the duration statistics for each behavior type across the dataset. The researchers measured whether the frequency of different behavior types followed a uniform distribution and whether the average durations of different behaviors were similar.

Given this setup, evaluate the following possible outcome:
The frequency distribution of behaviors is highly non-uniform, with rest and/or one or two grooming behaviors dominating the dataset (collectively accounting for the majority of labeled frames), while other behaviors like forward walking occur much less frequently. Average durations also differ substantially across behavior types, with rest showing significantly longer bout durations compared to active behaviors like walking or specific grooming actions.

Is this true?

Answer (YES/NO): NO